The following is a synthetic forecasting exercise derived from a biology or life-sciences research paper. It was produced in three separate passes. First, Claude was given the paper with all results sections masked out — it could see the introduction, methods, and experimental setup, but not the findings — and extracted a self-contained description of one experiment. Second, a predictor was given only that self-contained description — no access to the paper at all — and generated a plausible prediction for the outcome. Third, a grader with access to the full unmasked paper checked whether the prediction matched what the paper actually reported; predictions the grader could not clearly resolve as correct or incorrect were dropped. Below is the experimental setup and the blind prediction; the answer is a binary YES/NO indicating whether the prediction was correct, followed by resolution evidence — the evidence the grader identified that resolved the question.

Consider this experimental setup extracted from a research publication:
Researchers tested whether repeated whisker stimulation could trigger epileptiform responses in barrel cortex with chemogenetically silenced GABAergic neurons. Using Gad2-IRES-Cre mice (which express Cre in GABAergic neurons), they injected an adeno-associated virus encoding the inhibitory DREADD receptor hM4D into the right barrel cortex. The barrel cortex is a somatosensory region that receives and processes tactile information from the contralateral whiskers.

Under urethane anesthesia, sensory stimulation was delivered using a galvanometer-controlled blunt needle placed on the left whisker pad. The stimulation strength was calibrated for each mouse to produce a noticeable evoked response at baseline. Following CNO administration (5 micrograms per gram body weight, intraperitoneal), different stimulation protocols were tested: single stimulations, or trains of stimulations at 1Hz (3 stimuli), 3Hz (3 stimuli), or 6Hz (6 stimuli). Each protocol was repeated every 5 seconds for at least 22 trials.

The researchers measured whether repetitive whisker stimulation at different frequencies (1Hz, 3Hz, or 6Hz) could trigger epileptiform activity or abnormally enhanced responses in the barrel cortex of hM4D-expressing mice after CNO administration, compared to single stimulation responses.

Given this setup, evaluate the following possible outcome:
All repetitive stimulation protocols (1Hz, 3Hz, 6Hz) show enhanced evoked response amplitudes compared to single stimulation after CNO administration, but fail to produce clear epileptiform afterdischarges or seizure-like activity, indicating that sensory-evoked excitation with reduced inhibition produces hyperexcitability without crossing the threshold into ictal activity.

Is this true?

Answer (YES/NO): NO